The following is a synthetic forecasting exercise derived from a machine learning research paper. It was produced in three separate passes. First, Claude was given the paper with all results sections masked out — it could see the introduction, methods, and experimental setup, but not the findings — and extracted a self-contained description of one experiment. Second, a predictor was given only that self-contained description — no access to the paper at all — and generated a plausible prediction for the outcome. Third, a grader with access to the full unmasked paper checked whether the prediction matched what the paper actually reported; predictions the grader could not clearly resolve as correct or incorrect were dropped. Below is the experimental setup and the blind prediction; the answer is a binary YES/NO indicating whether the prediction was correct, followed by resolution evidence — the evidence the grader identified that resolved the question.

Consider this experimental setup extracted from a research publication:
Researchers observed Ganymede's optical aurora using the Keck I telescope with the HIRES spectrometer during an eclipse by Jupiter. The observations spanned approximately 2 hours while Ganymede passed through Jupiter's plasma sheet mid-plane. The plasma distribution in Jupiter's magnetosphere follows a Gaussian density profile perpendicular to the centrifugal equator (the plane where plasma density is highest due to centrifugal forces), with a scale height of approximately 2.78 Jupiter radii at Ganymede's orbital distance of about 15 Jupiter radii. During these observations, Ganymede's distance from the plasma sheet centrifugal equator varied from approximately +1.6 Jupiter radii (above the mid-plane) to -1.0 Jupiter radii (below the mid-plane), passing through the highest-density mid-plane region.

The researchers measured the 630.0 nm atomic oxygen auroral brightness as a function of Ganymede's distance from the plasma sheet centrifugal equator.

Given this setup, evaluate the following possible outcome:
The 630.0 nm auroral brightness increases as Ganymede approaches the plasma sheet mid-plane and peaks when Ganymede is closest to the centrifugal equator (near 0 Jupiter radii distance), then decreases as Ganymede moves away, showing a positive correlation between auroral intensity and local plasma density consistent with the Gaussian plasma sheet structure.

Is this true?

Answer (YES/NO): NO